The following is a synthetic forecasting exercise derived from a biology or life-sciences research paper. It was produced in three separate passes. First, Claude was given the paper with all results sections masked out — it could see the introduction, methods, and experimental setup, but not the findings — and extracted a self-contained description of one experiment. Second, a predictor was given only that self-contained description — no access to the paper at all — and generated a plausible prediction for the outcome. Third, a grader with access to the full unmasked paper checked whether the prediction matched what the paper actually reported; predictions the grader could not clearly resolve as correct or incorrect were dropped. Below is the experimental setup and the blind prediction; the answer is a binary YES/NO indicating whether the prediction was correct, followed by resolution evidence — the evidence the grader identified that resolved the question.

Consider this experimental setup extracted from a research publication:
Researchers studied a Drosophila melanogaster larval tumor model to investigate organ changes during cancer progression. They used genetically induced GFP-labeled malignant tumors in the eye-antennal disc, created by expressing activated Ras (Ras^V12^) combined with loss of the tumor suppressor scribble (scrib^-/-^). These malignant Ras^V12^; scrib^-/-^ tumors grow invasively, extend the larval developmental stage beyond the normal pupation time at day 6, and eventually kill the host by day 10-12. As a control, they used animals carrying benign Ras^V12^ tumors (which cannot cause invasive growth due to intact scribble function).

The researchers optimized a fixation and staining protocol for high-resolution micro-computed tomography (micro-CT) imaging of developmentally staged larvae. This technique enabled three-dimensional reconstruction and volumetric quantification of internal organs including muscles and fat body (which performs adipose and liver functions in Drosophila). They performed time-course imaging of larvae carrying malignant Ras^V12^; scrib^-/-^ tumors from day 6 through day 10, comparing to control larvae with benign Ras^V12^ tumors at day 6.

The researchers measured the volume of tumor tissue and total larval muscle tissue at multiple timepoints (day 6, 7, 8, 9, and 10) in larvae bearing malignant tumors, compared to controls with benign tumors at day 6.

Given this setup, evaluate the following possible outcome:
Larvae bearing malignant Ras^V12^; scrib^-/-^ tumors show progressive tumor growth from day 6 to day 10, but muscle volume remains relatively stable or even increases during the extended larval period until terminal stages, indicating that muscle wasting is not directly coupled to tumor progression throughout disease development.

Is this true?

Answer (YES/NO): NO